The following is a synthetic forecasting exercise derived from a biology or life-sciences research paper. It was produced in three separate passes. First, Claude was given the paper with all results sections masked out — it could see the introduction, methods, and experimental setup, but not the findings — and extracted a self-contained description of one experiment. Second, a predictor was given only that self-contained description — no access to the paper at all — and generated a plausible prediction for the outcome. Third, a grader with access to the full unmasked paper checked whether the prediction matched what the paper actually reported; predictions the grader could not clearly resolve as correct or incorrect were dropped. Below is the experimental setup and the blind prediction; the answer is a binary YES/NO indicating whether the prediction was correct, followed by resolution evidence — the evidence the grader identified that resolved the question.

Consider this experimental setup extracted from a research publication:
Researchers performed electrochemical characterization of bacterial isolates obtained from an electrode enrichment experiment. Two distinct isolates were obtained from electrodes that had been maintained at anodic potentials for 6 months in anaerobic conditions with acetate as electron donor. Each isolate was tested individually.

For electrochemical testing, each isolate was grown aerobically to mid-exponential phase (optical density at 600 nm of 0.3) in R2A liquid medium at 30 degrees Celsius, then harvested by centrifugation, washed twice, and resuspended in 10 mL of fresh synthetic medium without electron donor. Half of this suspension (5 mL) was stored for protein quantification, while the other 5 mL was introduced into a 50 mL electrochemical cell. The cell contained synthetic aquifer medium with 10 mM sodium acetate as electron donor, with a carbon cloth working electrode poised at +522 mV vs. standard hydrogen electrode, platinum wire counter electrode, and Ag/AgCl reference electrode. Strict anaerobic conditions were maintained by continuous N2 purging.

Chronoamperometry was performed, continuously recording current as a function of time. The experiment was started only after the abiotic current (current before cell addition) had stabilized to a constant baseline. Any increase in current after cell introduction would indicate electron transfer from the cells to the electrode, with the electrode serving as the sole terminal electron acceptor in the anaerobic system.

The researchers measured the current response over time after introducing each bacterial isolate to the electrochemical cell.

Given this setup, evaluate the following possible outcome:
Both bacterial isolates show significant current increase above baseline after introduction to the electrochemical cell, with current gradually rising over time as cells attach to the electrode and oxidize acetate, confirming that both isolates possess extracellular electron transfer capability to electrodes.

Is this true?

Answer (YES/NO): YES